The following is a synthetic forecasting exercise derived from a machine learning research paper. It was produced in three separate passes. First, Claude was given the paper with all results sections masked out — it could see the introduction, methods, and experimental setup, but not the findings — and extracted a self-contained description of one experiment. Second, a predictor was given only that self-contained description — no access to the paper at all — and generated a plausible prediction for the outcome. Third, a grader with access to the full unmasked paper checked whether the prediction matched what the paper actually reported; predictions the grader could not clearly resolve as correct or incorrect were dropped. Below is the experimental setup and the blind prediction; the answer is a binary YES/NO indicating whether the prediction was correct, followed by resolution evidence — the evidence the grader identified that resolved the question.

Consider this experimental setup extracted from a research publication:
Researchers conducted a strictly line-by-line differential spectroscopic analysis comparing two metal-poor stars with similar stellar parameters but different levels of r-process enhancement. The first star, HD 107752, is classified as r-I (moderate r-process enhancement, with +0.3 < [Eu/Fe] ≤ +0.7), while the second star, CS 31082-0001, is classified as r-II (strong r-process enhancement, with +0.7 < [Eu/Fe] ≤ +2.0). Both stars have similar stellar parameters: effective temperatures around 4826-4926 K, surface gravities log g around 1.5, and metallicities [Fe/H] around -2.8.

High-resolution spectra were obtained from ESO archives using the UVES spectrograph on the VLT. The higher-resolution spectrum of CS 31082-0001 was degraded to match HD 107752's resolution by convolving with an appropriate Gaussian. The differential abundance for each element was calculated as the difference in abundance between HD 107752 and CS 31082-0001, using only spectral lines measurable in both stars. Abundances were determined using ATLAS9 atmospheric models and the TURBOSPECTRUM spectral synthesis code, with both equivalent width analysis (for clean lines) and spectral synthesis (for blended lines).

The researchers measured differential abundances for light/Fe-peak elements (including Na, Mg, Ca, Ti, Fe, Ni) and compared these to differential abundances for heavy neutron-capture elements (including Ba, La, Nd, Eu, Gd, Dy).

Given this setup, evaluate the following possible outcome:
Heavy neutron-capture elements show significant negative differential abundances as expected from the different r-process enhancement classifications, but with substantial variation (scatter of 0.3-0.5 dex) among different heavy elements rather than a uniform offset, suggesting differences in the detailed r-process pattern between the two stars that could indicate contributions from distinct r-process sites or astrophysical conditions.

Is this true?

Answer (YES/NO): NO